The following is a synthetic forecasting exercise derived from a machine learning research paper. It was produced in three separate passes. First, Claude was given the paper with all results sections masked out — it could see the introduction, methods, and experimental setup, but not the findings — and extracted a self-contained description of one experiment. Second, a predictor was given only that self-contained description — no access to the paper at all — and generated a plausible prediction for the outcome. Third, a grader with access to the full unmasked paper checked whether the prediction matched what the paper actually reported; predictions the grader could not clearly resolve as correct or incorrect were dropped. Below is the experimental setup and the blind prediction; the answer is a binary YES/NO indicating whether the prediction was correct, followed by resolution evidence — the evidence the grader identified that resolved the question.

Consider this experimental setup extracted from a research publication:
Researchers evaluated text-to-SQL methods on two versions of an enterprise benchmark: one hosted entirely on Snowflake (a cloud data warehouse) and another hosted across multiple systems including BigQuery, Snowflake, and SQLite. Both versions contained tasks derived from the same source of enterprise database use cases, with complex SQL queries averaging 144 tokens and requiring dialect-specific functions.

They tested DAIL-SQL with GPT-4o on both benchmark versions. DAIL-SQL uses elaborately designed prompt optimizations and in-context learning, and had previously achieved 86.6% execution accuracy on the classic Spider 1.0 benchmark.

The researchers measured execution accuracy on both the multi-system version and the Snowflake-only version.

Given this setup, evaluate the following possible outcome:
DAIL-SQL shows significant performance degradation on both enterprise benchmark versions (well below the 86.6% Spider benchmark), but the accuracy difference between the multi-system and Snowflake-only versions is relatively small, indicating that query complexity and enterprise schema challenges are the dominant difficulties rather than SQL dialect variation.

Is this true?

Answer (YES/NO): NO